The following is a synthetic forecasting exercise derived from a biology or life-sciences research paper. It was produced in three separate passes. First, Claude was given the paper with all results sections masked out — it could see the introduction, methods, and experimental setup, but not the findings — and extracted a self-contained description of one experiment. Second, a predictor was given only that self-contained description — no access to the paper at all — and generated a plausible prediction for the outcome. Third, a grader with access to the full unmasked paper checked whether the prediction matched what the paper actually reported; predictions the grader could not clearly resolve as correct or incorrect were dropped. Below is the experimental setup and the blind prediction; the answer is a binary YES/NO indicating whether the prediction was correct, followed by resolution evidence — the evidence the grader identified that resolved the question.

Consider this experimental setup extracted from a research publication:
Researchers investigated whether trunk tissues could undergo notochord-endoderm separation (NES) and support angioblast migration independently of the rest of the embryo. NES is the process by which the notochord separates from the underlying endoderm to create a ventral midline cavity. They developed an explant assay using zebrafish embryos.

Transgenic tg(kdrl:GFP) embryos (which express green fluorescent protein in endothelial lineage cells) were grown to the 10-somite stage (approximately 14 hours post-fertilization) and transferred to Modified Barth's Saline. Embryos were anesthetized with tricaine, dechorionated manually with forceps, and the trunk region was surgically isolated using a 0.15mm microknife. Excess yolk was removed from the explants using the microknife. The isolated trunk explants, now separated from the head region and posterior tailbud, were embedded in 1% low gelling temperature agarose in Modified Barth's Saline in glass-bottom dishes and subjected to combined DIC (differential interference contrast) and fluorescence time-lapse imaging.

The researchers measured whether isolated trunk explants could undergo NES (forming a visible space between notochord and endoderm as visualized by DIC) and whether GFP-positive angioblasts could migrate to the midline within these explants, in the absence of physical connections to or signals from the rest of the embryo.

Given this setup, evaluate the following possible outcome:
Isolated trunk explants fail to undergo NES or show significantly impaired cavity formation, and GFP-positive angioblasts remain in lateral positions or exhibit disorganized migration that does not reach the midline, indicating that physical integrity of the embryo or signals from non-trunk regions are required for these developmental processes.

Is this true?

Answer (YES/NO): NO